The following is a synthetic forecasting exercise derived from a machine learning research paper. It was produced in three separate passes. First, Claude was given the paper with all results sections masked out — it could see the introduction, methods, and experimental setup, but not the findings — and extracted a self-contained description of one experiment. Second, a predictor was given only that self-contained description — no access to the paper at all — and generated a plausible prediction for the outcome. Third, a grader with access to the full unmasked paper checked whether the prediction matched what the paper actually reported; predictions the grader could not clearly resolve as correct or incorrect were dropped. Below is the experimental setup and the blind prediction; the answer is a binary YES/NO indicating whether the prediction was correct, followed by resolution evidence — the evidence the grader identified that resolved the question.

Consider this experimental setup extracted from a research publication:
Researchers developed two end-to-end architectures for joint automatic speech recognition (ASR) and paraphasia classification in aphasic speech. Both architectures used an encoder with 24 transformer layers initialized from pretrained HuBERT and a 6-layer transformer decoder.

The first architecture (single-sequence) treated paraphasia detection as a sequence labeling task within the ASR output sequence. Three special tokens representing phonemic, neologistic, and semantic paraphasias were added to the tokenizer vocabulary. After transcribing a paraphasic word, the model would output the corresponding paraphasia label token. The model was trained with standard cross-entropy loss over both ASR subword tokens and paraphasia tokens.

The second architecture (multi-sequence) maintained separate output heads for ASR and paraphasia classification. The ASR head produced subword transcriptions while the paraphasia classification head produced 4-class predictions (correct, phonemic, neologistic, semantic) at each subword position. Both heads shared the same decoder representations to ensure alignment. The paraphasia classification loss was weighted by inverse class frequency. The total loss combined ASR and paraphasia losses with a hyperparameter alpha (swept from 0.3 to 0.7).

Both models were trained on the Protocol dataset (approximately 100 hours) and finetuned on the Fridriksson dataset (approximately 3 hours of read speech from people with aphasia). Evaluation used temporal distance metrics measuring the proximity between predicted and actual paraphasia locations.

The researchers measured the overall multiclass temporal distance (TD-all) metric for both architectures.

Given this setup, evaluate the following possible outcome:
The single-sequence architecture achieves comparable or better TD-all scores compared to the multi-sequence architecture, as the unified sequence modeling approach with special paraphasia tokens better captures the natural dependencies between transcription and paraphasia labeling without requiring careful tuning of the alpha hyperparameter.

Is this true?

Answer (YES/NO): YES